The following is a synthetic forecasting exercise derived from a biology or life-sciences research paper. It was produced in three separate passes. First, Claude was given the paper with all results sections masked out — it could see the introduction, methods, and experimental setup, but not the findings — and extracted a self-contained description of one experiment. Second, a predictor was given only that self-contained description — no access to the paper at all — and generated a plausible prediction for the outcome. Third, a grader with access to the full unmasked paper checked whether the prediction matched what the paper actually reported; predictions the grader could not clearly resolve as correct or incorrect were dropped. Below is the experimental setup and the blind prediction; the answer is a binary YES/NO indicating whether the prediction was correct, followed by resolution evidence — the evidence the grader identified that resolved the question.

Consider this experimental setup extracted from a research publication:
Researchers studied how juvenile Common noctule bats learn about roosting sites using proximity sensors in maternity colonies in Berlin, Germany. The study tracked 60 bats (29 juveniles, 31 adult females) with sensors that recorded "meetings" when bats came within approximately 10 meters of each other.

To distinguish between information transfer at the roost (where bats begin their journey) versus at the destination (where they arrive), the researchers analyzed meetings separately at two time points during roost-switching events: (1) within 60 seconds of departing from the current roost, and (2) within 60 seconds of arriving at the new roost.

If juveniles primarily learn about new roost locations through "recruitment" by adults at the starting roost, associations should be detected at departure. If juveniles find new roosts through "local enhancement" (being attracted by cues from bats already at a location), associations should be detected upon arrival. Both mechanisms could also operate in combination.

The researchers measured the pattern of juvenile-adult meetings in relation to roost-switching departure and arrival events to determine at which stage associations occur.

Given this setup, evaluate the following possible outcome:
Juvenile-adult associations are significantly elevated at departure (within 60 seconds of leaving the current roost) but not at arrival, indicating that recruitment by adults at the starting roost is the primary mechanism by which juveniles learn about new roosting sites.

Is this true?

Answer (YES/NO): NO